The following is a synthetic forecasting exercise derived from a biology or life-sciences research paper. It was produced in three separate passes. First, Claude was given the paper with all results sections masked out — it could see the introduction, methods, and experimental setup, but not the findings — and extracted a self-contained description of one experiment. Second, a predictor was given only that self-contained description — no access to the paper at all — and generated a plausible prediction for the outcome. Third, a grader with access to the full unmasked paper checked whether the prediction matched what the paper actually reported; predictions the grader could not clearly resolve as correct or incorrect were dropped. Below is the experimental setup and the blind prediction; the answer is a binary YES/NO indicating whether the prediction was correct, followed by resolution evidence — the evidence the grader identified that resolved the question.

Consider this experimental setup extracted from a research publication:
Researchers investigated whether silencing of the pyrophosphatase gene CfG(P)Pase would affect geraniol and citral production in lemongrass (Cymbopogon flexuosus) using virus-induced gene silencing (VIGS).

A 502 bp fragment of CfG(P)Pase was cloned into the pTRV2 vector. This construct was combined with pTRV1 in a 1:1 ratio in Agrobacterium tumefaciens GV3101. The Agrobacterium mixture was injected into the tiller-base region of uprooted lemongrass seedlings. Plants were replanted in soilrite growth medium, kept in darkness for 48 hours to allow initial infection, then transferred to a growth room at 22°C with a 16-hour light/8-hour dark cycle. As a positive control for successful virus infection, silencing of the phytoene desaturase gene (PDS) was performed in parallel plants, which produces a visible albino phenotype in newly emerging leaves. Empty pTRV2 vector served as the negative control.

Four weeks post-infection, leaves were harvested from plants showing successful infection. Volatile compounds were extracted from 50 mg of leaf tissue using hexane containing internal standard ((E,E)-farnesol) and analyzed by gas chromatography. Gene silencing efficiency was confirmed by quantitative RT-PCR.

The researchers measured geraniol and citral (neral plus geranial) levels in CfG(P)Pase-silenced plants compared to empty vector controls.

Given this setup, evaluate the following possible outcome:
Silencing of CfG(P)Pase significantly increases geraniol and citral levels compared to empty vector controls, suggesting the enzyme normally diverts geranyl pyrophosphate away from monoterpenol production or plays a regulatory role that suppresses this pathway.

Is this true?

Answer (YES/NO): NO